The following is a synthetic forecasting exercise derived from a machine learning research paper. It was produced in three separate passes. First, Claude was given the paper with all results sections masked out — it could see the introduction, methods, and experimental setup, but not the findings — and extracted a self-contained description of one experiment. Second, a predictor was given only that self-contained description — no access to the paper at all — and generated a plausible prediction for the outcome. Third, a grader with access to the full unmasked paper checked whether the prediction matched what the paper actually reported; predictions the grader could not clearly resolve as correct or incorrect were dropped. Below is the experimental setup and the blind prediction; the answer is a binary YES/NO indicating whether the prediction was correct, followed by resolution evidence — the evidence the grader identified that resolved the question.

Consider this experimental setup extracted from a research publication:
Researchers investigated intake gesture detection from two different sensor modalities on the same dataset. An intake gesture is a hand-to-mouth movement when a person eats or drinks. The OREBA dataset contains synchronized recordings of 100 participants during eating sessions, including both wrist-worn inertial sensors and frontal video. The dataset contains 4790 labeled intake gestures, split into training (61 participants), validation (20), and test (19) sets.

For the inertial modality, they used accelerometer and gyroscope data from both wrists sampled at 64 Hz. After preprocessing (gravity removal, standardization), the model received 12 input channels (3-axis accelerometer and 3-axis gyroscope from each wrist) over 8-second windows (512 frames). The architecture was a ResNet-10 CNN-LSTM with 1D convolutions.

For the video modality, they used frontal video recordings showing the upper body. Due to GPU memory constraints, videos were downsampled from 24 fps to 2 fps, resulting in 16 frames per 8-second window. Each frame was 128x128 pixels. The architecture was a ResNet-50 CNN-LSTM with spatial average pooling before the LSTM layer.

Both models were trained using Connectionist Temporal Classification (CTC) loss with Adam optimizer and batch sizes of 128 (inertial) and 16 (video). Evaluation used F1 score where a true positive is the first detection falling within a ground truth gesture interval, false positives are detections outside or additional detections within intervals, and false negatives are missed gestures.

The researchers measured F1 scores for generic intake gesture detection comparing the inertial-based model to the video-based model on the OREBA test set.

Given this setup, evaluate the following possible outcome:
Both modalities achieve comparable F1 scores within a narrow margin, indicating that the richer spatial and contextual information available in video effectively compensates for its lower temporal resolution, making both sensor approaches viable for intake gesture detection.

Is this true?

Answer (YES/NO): NO